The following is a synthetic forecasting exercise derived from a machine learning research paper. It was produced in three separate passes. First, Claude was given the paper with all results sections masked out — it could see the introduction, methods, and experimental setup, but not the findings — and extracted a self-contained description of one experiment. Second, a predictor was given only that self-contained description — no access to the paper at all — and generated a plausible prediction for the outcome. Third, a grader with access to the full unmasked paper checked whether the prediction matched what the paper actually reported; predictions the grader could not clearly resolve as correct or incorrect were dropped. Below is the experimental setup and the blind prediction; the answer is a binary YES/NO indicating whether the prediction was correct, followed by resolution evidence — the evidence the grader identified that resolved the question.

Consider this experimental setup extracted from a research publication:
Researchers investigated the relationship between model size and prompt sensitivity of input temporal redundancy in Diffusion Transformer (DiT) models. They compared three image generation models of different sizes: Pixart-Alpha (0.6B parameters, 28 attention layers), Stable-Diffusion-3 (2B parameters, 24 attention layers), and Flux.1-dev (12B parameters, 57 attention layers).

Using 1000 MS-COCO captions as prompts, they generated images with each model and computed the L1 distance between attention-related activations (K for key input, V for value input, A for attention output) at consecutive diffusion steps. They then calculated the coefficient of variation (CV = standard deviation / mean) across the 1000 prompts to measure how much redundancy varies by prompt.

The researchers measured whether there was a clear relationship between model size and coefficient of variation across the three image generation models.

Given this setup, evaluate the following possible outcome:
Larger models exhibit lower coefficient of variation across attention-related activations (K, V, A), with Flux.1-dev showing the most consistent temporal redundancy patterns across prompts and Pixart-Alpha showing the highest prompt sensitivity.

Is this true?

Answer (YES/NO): NO